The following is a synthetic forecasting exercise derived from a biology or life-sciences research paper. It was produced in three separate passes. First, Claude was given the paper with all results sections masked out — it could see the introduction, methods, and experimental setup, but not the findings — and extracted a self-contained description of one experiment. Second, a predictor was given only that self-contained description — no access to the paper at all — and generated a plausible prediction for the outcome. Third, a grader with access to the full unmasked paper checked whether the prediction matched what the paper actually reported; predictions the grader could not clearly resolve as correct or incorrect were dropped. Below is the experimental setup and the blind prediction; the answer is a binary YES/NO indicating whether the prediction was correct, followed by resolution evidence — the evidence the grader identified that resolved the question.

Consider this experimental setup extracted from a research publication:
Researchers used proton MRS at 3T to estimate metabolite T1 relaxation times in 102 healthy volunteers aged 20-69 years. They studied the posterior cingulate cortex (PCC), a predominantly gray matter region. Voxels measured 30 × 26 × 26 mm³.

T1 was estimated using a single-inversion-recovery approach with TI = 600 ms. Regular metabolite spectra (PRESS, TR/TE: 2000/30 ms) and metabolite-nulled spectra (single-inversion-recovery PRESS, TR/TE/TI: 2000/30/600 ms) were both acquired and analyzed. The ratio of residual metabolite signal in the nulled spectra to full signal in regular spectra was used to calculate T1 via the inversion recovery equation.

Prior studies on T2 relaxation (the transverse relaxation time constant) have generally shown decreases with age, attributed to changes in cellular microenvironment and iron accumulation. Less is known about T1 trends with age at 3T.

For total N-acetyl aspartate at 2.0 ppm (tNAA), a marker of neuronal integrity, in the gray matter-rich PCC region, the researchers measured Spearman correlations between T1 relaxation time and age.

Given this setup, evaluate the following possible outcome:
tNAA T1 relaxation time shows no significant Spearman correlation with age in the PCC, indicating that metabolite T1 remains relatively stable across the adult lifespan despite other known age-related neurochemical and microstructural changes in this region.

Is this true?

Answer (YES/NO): YES